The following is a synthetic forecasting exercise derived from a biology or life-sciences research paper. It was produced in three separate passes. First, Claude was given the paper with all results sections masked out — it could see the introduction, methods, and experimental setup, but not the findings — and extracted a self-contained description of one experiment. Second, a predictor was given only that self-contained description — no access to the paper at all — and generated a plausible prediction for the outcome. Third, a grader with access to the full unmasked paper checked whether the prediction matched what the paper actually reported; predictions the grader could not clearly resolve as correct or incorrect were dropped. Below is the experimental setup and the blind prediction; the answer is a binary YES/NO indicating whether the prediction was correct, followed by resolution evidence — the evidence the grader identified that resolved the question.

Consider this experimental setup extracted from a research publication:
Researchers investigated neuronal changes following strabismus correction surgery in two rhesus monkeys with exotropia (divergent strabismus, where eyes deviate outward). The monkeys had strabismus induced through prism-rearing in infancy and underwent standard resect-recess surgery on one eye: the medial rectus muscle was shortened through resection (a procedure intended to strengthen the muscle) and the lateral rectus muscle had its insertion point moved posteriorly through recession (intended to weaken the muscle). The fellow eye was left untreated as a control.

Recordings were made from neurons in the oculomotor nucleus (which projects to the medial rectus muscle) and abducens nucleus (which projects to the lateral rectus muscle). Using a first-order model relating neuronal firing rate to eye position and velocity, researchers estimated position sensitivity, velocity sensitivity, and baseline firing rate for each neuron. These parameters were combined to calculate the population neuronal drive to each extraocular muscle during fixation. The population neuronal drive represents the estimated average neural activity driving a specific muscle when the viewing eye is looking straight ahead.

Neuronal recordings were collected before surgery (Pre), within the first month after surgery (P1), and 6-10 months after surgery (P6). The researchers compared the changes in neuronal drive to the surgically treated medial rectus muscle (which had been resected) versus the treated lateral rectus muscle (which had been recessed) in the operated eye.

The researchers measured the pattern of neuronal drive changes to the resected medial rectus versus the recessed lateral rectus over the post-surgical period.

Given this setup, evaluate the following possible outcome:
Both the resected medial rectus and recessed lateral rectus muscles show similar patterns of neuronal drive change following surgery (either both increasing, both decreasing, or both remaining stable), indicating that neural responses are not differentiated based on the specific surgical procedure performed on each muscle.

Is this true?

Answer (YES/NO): NO